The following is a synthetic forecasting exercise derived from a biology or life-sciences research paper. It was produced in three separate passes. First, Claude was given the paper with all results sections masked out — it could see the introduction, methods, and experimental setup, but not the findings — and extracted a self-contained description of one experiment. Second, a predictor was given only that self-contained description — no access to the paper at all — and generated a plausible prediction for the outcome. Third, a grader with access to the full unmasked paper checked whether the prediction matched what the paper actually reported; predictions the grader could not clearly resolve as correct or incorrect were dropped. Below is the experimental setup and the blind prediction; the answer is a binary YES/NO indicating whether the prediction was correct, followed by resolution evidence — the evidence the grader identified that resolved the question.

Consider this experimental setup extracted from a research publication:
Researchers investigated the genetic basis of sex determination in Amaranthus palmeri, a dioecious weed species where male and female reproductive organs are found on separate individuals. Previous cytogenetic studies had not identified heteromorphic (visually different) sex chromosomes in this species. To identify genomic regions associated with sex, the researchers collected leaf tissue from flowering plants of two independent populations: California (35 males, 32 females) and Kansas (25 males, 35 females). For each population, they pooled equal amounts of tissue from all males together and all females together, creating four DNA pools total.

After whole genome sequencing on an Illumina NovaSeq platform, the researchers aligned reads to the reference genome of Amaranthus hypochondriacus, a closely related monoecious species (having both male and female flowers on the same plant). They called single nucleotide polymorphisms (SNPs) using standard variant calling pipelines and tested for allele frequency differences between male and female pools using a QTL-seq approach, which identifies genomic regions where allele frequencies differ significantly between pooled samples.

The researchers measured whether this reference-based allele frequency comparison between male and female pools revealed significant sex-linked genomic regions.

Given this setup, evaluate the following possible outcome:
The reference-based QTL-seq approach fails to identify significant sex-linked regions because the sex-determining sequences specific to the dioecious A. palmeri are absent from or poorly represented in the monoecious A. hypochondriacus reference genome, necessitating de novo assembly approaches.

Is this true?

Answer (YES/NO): YES